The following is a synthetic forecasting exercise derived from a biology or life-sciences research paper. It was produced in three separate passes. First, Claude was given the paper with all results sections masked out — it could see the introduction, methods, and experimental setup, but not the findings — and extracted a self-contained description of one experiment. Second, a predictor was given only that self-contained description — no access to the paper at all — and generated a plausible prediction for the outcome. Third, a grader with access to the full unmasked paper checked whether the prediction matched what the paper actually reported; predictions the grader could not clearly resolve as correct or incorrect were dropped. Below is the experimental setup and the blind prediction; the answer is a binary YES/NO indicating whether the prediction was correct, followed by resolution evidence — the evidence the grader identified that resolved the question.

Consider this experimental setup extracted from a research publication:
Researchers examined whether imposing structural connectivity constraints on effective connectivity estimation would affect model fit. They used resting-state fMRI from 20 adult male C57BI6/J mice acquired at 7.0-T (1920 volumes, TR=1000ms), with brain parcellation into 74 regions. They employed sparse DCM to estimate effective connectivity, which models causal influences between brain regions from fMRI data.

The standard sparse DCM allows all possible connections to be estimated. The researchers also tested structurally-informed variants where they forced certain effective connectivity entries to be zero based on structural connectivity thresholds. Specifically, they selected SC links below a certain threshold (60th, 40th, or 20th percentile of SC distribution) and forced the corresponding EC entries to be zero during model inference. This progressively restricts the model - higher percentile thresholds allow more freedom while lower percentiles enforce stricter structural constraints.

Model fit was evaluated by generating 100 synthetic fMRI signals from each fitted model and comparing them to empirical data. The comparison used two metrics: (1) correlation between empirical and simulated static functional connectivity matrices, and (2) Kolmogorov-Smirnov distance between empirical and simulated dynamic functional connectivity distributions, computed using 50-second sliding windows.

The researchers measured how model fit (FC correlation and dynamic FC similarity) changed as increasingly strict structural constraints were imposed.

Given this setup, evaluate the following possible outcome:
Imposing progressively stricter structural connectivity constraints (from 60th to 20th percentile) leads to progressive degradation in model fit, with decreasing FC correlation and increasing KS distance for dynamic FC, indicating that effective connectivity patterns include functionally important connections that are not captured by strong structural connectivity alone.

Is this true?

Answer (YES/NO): YES